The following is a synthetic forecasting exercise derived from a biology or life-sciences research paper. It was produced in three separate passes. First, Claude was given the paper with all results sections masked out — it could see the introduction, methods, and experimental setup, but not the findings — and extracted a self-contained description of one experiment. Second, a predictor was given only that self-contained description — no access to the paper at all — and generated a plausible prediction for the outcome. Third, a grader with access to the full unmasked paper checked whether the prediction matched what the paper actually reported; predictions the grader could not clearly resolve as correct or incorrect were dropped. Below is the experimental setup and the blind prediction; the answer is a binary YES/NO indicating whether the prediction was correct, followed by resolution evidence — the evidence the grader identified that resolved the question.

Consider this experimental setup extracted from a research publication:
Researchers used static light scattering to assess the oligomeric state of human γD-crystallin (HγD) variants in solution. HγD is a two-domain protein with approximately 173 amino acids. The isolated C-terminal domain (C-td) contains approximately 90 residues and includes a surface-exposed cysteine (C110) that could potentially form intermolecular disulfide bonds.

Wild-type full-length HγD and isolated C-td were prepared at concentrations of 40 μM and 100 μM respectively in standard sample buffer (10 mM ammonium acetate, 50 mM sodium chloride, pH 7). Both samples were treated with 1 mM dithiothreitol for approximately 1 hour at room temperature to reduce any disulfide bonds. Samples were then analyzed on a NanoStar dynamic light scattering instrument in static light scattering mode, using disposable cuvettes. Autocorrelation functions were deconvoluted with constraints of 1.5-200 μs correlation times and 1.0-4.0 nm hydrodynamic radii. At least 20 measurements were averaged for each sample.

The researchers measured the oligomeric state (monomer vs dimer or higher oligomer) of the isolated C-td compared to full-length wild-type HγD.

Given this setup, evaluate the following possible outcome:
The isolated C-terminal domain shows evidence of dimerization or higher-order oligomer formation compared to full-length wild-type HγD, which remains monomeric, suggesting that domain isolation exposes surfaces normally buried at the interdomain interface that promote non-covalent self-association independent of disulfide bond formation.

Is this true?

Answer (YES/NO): YES